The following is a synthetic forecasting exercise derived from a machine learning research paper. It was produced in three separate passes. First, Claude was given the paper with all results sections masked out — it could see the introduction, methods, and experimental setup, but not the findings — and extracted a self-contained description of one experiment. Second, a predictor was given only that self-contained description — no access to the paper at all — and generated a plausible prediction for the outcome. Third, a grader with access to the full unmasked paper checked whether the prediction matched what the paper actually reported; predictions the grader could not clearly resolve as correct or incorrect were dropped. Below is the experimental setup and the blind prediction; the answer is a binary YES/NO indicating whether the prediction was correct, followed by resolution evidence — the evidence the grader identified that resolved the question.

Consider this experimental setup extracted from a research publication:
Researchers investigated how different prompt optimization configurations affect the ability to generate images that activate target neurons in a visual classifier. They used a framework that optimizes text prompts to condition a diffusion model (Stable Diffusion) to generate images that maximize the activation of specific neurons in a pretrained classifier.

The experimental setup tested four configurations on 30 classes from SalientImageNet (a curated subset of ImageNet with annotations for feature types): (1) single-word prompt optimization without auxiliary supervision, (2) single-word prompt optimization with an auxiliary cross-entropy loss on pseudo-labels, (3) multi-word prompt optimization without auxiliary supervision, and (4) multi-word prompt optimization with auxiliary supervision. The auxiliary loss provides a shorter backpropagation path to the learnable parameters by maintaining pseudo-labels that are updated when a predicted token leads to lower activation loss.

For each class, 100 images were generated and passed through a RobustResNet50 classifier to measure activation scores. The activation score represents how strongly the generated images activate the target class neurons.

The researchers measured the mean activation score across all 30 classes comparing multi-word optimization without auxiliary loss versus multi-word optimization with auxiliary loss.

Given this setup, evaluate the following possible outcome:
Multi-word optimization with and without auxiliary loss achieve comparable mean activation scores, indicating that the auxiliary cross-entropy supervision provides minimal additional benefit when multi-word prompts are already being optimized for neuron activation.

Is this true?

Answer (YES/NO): NO